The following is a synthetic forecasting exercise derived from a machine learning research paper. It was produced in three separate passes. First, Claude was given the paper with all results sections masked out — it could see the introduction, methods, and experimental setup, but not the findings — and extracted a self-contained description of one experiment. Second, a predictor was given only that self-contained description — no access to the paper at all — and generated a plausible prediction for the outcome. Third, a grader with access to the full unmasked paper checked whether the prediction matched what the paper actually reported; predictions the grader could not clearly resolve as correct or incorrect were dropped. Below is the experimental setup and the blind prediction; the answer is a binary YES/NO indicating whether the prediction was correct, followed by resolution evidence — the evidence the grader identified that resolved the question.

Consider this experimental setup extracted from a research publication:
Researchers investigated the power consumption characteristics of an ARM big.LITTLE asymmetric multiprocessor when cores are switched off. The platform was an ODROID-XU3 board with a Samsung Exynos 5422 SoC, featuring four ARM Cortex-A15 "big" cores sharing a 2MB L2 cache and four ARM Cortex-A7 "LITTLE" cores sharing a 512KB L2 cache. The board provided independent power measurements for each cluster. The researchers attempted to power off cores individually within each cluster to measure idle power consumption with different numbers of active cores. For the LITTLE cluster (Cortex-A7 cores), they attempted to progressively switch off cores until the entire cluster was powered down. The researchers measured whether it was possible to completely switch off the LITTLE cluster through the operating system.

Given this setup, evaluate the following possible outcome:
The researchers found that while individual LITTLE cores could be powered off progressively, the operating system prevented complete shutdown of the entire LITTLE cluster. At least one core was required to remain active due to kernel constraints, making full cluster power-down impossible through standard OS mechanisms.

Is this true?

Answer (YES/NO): YES